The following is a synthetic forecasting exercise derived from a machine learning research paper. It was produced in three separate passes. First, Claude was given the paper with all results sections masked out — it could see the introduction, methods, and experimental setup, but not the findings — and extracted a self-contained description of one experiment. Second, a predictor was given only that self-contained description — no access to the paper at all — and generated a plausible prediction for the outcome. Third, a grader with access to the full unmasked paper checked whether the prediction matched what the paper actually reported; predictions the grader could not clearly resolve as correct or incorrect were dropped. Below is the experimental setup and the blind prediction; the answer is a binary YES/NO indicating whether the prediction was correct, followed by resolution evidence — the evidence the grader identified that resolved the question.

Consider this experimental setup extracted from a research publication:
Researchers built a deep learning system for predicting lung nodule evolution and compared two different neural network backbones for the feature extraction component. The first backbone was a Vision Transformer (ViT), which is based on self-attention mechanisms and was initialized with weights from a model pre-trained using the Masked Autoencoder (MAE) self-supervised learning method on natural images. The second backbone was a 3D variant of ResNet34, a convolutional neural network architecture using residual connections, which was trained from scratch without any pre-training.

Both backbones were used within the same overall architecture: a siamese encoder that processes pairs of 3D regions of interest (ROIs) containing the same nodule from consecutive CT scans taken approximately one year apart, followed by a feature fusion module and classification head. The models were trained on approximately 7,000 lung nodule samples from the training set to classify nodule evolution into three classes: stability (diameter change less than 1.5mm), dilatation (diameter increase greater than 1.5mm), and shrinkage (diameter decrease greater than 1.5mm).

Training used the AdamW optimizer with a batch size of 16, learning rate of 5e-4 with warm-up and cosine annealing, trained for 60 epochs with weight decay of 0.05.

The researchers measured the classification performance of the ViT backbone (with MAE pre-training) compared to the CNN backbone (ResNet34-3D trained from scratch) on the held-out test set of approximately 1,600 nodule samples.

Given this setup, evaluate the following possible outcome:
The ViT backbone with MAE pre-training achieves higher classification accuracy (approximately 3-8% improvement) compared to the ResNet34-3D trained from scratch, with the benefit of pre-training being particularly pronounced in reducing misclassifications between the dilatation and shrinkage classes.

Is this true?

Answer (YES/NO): NO